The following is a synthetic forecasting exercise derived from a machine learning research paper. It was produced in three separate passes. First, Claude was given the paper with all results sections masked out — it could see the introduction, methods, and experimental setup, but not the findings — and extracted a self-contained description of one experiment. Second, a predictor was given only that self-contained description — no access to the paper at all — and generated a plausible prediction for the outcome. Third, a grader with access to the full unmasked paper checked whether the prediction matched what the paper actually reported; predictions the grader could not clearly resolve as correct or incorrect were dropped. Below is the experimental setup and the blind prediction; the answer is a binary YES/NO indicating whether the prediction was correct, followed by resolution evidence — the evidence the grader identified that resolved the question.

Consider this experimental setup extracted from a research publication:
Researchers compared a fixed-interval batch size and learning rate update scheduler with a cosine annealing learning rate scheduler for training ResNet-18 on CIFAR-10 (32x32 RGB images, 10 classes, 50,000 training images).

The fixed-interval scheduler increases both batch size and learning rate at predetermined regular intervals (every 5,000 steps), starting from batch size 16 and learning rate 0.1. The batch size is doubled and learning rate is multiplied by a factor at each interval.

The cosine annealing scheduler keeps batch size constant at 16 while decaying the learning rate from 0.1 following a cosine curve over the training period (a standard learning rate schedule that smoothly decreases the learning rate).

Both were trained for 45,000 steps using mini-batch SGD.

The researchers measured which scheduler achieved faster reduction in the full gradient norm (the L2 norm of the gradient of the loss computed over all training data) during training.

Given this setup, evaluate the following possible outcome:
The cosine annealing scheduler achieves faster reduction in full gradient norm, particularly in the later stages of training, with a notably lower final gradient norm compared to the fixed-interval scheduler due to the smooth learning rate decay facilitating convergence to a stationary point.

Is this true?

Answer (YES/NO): NO